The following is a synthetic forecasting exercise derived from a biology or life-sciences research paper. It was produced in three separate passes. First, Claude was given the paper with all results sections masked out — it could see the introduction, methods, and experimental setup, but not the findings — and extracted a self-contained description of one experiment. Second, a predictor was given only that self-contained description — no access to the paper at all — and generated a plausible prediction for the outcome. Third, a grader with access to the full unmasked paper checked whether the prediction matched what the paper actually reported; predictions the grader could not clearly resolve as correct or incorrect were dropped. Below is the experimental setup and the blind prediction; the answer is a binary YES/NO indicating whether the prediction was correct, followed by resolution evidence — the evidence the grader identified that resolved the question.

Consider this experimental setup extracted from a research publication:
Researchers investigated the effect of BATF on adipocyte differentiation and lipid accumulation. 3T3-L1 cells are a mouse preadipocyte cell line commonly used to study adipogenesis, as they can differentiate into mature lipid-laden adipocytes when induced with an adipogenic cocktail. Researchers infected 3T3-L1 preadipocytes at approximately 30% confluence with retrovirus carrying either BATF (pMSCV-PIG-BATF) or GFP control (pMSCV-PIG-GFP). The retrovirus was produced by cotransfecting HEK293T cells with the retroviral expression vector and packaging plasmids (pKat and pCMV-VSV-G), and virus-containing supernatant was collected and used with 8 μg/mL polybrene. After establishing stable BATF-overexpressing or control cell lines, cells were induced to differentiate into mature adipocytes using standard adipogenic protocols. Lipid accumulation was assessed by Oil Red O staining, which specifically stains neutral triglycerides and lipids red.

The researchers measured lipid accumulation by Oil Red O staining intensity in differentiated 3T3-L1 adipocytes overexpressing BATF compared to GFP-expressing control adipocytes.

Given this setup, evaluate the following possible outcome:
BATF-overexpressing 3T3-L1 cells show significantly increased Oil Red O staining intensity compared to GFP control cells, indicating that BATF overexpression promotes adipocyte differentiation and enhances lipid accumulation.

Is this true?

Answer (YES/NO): NO